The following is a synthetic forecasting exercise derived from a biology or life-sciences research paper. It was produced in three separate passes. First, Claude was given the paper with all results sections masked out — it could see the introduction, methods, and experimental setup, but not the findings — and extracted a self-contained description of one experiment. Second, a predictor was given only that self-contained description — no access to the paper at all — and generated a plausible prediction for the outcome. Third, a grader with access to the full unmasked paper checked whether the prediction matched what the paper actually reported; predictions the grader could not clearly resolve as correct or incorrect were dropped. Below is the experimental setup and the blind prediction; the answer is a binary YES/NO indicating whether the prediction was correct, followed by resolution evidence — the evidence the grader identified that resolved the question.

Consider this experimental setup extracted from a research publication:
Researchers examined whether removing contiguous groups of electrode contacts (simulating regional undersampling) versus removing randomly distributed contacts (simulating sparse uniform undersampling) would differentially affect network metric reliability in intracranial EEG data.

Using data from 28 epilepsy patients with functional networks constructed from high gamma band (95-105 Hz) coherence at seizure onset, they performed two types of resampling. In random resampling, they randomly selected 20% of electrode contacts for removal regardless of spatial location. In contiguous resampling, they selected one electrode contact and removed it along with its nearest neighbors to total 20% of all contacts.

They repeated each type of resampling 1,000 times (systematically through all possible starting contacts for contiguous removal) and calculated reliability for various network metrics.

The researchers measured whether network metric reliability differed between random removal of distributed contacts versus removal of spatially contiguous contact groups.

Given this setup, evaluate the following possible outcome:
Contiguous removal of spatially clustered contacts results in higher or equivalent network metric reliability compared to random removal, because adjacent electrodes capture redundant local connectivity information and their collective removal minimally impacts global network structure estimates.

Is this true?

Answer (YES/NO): YES